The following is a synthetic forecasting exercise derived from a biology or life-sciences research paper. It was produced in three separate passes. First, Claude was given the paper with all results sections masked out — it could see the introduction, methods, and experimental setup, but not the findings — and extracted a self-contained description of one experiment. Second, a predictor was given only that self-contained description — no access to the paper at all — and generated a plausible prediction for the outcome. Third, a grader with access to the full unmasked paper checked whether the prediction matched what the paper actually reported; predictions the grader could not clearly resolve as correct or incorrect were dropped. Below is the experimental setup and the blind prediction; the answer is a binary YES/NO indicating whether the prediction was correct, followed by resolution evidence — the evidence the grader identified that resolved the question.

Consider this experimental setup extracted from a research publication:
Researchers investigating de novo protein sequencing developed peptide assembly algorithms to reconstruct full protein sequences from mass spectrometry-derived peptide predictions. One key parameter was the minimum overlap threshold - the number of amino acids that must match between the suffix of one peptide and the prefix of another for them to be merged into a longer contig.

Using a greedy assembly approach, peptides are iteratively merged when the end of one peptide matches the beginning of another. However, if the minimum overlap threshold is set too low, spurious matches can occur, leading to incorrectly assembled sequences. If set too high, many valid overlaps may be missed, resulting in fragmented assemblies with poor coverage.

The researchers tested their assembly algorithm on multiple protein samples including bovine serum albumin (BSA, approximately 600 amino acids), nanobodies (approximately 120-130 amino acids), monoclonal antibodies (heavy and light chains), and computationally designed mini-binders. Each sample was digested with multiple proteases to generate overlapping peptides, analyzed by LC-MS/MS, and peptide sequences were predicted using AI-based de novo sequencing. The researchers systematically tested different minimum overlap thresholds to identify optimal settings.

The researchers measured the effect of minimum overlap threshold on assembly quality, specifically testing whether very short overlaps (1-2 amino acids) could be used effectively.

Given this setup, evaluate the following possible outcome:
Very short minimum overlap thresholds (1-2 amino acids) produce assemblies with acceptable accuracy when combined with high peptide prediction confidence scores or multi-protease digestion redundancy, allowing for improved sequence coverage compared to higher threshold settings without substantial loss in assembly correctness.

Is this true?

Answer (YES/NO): NO